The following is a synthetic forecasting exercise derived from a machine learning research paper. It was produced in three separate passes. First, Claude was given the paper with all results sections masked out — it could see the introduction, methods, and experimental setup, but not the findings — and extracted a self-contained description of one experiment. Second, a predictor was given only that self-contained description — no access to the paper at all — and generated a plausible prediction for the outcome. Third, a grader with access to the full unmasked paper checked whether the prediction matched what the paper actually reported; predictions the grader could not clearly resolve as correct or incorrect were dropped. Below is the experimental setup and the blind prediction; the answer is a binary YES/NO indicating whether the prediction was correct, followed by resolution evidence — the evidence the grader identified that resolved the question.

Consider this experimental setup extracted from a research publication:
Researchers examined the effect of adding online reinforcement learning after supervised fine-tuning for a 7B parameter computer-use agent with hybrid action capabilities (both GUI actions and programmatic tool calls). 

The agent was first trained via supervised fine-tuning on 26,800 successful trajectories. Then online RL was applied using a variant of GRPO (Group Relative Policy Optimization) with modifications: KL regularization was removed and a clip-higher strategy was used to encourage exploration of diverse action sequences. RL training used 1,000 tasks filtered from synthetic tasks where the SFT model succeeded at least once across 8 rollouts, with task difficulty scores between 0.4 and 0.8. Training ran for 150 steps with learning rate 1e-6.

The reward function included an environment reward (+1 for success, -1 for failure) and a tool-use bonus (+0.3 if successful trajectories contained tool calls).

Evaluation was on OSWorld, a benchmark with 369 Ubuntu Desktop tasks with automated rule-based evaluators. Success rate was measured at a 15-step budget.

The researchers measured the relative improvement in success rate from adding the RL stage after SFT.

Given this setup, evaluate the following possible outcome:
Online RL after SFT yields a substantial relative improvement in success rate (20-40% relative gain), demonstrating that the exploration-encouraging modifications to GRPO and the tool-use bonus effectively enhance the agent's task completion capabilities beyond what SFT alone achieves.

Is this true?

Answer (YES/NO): NO